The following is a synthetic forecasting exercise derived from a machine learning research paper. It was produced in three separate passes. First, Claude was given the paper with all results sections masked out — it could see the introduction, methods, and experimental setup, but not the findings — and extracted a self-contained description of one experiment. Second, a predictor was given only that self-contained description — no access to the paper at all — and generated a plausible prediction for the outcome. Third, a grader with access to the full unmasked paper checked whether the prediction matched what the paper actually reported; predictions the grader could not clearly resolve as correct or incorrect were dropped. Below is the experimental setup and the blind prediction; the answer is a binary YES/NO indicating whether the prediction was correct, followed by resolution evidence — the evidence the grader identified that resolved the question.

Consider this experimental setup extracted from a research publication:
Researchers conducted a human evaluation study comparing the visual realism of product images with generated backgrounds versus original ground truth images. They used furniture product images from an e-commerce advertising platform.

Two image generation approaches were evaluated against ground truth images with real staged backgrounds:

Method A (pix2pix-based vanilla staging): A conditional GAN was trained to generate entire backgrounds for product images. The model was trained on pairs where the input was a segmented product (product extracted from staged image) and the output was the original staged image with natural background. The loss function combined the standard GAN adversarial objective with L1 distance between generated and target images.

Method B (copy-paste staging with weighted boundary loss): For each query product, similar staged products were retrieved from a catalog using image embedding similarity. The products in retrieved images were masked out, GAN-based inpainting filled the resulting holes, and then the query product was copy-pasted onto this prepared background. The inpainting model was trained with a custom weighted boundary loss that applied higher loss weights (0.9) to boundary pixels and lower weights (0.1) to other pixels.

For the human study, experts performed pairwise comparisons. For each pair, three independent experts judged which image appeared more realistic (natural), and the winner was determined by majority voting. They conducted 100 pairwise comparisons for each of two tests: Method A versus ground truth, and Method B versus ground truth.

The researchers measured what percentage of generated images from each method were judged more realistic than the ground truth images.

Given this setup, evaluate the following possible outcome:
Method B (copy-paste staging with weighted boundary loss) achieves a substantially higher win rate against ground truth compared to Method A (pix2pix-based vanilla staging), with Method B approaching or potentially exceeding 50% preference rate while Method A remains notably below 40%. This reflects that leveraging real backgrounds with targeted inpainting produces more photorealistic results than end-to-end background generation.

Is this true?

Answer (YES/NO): NO